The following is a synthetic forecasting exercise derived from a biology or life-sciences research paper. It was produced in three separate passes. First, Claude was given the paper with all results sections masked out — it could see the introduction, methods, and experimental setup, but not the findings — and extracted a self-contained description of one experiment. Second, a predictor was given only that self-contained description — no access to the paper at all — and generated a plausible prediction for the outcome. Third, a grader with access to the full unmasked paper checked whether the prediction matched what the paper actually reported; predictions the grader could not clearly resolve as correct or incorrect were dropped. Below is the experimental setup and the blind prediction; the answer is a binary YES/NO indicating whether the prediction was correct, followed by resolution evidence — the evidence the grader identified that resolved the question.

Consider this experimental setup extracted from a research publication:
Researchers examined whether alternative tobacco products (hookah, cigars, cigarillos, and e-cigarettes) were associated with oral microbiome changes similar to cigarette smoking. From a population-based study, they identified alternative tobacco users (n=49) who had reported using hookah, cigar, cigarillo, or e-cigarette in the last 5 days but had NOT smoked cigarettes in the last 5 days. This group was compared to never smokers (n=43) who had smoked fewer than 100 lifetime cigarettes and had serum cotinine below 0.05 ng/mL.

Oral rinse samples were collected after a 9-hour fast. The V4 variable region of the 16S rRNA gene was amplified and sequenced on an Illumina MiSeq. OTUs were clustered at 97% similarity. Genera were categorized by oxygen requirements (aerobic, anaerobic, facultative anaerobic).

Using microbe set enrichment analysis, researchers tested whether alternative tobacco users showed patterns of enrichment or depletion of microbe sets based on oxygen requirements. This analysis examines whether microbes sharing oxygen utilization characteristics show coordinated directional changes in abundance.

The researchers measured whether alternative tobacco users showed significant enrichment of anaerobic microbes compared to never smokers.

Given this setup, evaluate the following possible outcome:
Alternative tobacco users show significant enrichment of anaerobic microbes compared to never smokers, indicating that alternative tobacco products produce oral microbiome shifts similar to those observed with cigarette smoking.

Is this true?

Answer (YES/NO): NO